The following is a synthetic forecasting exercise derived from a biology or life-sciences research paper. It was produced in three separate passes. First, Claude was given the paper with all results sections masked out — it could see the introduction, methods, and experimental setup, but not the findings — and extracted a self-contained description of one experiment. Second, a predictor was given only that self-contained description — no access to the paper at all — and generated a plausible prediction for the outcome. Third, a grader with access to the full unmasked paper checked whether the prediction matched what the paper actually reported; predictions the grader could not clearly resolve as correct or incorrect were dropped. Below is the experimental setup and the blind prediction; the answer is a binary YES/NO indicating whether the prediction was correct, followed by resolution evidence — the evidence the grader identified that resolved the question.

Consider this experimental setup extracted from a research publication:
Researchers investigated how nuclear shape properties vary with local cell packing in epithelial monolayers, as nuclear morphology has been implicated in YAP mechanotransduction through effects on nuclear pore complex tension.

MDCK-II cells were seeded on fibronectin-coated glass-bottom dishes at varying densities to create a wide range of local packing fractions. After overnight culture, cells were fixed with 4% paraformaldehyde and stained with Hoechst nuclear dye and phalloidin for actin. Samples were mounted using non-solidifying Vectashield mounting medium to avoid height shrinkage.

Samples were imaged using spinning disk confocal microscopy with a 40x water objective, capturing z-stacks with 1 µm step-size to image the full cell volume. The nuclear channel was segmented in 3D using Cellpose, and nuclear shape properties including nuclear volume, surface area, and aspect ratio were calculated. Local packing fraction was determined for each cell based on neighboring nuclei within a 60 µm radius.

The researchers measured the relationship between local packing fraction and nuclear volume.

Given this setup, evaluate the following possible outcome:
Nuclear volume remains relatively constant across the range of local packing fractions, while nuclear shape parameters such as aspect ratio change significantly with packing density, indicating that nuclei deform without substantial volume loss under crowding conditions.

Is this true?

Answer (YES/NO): NO